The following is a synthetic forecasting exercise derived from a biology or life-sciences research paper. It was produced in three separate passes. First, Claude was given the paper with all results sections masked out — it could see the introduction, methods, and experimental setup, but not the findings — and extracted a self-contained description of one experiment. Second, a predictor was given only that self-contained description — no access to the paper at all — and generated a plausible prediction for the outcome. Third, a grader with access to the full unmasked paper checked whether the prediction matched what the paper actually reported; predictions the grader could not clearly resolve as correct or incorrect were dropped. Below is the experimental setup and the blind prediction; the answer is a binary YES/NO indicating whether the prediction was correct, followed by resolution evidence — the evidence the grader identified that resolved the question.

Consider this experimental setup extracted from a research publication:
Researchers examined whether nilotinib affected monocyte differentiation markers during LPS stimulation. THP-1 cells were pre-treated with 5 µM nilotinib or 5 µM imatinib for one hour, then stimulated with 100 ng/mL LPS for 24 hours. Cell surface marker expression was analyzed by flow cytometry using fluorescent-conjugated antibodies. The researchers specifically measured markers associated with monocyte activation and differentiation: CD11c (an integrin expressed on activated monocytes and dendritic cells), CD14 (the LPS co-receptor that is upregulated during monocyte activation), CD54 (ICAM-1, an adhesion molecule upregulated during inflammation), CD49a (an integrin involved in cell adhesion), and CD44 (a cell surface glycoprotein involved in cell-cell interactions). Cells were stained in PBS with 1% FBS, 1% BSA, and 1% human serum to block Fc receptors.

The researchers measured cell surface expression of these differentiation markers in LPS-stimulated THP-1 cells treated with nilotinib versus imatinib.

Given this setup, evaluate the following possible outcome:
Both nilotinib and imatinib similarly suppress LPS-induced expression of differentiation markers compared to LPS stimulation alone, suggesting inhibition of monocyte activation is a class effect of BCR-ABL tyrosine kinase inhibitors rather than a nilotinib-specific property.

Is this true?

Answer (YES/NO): NO